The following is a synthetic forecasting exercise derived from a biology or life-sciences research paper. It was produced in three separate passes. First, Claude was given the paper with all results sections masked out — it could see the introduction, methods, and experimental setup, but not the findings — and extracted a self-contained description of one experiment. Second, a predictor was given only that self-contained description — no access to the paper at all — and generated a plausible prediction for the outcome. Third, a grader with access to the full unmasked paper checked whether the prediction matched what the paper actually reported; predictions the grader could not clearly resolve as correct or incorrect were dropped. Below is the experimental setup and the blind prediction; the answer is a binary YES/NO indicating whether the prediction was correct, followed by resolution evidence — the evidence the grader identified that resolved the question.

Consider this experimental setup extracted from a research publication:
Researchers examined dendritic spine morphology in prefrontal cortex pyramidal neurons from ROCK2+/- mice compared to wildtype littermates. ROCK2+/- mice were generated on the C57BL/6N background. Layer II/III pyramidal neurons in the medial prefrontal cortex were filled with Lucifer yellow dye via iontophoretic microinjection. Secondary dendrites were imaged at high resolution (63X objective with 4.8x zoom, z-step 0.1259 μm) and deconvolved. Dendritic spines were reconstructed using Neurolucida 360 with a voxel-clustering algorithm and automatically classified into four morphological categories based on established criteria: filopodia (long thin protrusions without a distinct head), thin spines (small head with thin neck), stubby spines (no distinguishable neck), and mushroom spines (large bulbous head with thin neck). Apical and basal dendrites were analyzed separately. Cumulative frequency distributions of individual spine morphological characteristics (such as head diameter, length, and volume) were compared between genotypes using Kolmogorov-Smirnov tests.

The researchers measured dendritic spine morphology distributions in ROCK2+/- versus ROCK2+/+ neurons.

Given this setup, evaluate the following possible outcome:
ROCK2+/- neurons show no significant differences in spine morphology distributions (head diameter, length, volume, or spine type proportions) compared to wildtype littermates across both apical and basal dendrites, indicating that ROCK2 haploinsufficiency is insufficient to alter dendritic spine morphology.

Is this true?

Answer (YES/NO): NO